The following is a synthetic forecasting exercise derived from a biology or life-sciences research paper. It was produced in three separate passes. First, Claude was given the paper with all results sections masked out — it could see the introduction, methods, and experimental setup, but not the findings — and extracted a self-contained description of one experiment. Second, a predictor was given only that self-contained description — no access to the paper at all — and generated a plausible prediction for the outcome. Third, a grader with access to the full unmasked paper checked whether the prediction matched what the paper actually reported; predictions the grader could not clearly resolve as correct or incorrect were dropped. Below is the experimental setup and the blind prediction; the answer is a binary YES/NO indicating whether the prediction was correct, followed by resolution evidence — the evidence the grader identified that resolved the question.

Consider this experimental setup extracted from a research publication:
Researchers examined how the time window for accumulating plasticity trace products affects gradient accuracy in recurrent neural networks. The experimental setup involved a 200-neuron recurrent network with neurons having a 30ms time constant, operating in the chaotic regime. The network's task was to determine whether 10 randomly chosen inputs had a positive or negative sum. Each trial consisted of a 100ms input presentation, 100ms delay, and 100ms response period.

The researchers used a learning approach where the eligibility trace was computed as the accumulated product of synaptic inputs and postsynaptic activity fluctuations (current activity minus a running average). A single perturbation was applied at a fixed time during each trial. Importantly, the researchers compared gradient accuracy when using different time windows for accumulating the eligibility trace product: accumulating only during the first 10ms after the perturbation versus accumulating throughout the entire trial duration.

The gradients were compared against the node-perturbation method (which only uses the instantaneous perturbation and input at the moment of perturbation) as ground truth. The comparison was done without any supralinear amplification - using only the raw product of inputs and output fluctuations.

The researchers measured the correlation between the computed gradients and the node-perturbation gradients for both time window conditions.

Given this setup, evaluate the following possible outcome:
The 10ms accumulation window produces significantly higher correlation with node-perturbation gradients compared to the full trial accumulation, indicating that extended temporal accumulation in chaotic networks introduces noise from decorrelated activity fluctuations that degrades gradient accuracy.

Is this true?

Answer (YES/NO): NO